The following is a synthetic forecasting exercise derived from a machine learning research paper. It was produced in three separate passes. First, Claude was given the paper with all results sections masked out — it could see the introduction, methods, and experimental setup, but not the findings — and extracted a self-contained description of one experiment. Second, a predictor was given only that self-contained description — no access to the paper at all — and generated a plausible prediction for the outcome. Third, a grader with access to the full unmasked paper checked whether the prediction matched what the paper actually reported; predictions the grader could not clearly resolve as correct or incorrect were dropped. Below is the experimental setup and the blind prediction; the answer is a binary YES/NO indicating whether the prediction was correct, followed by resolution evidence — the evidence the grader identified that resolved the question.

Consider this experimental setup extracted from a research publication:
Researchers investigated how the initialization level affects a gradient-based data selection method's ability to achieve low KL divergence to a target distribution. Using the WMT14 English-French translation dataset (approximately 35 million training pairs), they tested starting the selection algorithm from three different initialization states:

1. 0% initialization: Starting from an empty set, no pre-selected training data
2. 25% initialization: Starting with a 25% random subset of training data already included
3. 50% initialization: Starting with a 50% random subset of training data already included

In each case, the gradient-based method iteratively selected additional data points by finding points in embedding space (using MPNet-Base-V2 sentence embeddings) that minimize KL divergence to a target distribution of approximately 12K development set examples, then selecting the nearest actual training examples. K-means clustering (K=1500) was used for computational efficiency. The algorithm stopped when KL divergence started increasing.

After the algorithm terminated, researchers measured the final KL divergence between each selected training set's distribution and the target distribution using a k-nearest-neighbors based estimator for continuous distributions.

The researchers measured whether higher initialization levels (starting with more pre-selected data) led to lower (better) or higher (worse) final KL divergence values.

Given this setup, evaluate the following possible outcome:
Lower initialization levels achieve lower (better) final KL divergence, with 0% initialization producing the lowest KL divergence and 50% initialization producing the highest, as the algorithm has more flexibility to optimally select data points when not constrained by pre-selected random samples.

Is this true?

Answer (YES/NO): YES